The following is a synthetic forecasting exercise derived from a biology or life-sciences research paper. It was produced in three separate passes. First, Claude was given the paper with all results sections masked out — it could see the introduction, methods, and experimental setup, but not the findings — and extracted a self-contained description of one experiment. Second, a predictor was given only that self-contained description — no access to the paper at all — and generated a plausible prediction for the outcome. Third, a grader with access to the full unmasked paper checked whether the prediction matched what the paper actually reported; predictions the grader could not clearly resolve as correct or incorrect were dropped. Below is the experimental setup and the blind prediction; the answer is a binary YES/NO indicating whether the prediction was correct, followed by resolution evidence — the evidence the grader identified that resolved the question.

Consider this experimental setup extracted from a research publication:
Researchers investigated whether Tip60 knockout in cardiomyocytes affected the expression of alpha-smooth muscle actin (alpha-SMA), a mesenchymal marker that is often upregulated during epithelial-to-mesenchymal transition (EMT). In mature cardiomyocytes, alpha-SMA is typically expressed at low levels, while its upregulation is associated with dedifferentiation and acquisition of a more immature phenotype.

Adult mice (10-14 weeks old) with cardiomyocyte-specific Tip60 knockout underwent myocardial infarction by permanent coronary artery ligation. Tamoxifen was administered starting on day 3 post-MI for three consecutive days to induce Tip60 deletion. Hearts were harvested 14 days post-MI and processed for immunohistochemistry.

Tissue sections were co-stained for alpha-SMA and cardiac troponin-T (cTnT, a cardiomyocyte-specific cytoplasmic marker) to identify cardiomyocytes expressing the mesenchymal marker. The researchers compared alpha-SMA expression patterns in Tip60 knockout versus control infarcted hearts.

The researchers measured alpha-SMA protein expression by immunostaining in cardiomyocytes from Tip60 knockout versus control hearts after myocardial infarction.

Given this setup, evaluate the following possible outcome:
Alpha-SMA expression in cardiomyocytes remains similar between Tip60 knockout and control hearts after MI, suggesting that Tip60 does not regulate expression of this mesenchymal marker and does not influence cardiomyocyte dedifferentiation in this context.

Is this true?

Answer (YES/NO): NO